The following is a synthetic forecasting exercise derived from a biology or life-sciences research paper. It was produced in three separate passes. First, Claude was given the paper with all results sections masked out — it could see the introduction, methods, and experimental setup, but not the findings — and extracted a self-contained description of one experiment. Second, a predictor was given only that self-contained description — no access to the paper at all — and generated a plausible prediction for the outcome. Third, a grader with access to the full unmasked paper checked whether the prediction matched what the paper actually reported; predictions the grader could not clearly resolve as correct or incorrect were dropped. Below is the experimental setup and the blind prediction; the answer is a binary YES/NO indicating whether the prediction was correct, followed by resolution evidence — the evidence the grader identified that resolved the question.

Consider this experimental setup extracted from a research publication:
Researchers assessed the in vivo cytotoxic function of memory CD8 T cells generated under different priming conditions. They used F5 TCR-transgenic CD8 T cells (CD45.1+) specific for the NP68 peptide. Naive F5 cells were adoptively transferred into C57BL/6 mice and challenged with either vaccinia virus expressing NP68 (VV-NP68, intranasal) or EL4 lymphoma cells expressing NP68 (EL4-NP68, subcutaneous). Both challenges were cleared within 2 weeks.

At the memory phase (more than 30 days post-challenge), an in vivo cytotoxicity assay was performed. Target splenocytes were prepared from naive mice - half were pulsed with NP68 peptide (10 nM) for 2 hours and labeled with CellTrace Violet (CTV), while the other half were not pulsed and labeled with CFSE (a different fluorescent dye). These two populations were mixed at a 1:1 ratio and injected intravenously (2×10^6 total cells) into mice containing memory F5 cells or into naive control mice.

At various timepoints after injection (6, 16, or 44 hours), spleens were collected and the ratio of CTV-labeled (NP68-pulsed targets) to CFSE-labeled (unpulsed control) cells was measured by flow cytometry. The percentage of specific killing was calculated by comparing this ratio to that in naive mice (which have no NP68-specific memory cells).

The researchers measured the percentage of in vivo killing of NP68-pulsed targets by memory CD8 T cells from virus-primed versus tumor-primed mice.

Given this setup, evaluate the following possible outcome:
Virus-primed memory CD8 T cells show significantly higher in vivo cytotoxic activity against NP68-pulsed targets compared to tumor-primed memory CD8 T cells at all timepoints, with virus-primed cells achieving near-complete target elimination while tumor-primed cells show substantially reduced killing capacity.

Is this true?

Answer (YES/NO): NO